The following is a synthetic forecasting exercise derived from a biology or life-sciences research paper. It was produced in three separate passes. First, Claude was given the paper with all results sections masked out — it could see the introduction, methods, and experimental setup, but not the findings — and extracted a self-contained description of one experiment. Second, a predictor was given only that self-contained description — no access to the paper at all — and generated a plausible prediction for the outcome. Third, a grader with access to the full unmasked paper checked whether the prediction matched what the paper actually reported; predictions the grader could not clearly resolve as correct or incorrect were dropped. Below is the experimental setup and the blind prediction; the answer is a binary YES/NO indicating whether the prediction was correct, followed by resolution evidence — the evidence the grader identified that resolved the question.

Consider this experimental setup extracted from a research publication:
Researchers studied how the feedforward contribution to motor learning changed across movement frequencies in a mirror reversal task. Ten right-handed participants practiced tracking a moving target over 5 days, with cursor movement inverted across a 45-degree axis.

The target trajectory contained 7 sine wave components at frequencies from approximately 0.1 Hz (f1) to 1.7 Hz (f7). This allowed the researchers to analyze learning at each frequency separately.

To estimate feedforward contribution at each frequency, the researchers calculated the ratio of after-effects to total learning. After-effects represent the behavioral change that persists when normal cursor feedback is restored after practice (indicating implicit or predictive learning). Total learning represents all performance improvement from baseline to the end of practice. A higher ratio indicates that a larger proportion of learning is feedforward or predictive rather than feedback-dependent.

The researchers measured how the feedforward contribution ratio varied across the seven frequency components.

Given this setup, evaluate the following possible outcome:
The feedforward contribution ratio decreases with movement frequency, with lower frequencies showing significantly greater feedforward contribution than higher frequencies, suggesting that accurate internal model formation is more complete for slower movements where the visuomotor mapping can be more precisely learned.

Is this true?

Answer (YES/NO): NO